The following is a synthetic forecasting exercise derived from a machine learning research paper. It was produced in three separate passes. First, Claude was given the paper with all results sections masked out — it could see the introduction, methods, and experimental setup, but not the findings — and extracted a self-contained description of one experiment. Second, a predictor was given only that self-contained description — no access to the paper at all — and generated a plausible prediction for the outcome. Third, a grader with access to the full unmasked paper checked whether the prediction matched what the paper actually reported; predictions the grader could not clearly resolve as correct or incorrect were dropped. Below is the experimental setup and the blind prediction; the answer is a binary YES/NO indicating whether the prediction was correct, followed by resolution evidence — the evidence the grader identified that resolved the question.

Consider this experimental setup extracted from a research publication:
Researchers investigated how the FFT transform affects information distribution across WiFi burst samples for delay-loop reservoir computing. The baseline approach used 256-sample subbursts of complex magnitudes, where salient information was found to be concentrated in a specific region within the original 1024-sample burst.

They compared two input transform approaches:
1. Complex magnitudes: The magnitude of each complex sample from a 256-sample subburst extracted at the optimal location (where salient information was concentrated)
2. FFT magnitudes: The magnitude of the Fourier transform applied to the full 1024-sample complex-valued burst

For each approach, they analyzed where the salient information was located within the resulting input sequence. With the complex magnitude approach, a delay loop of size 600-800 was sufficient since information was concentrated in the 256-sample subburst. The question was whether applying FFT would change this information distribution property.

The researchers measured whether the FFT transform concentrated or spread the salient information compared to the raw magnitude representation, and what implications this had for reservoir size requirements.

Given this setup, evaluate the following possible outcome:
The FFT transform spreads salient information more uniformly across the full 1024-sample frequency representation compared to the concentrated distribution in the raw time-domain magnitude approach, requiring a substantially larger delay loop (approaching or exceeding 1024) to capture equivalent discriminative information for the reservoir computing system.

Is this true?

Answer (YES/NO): YES